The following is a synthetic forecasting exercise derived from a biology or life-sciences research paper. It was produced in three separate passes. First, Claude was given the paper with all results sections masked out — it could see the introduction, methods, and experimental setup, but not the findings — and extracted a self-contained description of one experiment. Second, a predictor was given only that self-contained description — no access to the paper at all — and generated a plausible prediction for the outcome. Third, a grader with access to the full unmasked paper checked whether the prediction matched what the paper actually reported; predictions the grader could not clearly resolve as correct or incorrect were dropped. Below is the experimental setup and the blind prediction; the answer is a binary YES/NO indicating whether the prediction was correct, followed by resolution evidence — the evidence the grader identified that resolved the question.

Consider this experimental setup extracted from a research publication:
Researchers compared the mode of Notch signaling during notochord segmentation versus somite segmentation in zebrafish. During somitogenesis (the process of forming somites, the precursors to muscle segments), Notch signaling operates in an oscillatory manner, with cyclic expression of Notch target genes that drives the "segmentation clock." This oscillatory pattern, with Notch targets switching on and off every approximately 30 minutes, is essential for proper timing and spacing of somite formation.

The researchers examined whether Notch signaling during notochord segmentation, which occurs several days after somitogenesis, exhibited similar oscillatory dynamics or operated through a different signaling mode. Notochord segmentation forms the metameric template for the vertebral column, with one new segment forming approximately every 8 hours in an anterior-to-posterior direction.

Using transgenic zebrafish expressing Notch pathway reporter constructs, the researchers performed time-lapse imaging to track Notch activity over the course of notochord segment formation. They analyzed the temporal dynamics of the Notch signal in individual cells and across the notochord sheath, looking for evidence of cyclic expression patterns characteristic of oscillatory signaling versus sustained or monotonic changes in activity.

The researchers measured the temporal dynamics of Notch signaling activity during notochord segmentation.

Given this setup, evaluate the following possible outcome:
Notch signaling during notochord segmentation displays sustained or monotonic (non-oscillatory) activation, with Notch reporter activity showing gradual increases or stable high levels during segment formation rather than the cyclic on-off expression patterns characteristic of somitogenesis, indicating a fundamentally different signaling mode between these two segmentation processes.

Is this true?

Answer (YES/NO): YES